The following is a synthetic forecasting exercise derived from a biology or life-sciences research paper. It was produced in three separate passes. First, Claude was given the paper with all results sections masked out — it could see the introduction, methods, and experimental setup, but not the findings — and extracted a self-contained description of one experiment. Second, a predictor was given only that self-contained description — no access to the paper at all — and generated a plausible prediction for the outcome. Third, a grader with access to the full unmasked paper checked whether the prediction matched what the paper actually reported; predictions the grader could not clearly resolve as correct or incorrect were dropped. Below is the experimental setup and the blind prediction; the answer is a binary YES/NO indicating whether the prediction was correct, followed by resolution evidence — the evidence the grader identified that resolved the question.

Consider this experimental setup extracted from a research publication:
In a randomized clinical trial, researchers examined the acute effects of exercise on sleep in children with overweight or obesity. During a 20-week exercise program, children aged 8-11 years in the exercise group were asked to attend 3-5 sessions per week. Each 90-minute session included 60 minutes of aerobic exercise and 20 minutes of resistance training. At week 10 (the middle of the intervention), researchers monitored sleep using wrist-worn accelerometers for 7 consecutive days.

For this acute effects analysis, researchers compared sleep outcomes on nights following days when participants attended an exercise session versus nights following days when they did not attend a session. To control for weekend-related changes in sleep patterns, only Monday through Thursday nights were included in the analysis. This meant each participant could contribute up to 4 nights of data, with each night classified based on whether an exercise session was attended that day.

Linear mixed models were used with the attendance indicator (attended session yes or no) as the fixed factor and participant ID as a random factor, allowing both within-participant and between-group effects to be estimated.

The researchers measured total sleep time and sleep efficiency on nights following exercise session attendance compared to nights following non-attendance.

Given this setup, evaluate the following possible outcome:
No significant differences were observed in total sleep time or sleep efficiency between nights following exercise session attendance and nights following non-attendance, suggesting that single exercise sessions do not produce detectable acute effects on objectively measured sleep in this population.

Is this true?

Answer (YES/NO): YES